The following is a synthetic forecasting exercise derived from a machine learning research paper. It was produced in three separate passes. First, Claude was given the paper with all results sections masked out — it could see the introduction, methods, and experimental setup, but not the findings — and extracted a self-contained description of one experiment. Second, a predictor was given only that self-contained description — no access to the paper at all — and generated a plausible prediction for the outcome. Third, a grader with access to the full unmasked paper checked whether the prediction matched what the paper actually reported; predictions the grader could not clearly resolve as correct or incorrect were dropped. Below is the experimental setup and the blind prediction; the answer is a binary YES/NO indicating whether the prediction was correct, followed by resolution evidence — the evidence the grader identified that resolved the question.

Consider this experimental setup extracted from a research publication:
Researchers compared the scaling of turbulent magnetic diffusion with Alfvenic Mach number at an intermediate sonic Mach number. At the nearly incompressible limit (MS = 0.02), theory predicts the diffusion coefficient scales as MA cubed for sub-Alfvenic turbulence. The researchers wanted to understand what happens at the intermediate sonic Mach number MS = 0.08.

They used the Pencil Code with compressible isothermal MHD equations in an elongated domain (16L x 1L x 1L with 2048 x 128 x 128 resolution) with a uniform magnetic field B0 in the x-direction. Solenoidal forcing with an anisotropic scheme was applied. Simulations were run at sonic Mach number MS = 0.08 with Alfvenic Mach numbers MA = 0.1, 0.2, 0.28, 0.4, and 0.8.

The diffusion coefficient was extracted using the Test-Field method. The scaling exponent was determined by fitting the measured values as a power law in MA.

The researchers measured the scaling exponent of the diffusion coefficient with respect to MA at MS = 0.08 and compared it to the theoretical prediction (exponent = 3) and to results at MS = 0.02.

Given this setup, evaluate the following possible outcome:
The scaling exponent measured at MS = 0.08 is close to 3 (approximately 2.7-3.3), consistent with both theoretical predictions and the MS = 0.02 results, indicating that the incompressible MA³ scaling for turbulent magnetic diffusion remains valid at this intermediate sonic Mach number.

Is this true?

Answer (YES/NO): NO